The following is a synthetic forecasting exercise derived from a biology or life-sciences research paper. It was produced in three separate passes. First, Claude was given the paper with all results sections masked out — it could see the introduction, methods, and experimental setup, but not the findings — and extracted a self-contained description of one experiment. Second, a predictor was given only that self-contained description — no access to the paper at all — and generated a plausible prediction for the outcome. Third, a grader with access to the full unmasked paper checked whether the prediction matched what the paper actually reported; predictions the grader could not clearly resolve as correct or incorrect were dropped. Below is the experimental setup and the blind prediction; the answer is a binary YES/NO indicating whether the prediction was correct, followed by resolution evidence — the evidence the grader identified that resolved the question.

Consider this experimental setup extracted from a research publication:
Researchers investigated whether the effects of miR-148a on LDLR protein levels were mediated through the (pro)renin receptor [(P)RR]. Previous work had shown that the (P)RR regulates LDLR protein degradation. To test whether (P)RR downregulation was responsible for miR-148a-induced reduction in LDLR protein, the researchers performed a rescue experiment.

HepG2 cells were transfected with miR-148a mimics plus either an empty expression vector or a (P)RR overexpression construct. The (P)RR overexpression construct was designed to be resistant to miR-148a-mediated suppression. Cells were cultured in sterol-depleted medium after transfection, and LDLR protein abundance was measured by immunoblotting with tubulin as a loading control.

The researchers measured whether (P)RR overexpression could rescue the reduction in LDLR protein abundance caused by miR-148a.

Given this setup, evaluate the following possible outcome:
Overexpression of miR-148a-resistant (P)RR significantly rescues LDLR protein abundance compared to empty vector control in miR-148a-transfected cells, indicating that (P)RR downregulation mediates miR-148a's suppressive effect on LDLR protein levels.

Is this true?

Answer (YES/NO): YES